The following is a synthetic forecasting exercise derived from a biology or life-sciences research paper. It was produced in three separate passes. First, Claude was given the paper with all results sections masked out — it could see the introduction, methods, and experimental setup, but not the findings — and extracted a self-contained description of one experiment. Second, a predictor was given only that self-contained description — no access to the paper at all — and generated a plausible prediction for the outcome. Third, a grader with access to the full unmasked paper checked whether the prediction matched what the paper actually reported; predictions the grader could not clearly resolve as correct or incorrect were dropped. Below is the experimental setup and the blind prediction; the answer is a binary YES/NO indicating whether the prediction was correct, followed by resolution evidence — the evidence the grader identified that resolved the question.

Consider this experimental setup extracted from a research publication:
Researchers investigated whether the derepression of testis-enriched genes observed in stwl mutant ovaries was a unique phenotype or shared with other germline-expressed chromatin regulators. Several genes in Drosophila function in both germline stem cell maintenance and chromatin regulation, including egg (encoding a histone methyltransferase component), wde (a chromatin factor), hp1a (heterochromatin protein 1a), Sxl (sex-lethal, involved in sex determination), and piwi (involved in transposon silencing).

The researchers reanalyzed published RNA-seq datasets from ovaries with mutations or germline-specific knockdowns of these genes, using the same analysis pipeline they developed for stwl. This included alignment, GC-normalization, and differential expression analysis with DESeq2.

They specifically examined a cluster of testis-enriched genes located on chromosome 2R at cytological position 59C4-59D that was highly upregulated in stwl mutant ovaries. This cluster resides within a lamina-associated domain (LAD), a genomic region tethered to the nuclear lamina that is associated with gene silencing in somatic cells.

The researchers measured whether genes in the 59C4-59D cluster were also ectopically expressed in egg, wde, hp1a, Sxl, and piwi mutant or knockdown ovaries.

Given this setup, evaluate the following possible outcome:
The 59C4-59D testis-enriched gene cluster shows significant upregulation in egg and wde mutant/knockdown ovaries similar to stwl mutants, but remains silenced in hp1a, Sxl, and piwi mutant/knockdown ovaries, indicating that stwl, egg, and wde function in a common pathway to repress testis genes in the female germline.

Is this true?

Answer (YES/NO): NO